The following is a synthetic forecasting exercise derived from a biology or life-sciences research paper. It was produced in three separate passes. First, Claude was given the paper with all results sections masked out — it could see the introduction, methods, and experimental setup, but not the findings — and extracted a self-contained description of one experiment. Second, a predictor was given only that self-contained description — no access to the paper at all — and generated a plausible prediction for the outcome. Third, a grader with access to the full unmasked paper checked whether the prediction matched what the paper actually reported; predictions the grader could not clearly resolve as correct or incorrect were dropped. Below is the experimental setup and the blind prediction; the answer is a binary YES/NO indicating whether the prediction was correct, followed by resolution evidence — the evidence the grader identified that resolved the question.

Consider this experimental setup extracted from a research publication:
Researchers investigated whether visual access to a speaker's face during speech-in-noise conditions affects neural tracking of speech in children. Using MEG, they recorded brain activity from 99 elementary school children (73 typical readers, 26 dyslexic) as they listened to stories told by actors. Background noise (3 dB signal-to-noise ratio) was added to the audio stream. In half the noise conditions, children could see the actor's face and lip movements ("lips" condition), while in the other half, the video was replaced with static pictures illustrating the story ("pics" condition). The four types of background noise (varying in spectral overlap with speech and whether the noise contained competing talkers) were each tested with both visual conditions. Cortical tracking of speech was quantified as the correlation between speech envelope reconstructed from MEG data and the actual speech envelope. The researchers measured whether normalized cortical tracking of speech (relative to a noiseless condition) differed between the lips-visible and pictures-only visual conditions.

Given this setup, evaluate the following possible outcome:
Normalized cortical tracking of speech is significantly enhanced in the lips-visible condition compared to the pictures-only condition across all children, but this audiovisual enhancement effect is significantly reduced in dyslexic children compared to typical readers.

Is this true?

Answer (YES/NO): NO